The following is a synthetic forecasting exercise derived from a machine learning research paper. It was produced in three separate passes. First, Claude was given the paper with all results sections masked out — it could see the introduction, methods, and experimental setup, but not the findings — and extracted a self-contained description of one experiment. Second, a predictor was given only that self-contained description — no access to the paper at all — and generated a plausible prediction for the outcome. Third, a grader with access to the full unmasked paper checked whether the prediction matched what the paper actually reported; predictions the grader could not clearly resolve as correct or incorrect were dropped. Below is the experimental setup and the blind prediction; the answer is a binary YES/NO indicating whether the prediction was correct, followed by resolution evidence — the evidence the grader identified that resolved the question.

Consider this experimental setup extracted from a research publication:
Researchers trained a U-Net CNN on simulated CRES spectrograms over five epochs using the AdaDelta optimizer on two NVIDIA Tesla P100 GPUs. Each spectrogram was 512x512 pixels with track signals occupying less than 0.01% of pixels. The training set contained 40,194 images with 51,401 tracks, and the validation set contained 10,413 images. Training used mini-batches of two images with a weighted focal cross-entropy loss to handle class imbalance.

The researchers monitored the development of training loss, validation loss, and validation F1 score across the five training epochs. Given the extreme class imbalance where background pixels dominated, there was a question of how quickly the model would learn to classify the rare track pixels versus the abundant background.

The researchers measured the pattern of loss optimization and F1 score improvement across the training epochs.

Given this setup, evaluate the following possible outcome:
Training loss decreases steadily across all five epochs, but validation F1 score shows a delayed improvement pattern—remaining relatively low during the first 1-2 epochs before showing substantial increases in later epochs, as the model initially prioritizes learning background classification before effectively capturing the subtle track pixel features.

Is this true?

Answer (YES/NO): NO